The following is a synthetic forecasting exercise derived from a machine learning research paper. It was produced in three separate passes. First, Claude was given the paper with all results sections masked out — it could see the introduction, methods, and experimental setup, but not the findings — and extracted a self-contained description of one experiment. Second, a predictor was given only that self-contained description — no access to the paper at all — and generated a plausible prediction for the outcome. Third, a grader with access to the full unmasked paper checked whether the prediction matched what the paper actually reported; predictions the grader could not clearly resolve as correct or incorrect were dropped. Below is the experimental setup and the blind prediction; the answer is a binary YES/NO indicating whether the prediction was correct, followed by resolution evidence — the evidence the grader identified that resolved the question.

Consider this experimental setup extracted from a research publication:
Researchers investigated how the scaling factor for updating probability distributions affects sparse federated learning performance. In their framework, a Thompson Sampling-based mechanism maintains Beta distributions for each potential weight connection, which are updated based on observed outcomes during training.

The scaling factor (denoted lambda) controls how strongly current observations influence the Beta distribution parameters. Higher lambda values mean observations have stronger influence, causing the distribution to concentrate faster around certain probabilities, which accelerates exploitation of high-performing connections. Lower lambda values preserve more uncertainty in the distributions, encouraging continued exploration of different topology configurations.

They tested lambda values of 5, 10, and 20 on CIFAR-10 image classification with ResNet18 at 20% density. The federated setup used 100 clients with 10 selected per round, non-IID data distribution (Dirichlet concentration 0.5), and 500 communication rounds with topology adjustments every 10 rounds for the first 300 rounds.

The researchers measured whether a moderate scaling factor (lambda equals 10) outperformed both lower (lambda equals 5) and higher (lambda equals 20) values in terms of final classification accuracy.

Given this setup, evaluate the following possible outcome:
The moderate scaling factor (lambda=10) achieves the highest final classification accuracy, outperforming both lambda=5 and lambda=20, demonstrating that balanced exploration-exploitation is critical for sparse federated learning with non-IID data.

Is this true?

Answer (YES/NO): YES